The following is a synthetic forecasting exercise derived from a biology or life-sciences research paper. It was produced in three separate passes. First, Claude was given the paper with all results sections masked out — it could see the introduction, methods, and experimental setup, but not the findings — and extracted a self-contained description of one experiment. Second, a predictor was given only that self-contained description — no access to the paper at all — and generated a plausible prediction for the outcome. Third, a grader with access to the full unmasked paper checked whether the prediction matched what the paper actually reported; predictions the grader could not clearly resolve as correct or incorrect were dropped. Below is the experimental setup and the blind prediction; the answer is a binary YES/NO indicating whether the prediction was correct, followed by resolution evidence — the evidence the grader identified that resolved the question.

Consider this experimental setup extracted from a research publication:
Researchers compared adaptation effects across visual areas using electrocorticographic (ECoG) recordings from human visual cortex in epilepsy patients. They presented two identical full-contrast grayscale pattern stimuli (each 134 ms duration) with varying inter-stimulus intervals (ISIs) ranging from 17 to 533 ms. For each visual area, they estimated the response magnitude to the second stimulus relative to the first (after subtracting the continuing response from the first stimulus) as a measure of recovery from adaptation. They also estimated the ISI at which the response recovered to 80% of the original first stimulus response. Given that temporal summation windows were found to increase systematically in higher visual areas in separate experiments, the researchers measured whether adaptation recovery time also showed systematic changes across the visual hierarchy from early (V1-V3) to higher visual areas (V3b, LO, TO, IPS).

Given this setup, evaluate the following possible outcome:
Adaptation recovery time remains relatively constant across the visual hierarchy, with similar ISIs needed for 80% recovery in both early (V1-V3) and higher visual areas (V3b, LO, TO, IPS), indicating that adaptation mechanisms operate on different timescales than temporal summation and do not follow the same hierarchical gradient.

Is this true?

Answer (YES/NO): YES